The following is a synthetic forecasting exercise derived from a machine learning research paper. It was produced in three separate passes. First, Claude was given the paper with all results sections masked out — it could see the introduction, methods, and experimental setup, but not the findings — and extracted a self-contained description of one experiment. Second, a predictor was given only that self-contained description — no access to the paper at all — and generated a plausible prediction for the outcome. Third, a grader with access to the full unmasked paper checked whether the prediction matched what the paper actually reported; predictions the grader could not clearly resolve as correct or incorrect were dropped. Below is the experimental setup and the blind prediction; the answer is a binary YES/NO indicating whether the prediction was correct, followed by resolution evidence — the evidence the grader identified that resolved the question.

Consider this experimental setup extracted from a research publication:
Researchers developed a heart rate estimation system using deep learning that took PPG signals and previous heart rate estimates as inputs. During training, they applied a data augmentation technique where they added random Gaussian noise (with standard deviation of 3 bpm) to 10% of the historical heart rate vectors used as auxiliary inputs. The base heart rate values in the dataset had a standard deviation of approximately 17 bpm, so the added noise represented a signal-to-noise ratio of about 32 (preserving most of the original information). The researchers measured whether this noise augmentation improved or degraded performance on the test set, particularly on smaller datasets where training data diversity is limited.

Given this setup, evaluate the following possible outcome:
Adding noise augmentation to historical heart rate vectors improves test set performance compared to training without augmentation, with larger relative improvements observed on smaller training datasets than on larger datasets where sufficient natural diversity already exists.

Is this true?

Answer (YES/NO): YES